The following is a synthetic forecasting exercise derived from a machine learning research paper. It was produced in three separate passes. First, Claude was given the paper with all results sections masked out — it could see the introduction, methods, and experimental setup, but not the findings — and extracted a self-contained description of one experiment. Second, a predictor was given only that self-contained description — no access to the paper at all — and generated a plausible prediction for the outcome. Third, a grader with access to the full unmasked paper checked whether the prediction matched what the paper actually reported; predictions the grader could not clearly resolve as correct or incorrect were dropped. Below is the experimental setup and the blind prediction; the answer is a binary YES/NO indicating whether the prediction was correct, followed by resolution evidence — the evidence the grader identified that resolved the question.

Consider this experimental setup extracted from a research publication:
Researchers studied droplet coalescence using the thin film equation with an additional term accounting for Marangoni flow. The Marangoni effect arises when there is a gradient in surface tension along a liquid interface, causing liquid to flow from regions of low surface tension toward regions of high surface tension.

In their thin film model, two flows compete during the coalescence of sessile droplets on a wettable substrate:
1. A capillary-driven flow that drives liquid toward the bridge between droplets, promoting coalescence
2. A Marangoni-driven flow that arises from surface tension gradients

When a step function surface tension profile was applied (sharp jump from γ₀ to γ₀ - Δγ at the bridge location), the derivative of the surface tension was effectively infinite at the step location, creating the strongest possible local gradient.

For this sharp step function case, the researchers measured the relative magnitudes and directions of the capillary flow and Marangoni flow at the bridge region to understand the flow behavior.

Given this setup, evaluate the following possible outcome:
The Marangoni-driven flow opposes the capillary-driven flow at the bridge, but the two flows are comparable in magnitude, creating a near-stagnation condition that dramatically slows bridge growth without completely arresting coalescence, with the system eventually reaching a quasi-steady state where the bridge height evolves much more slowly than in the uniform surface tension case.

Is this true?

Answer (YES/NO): NO